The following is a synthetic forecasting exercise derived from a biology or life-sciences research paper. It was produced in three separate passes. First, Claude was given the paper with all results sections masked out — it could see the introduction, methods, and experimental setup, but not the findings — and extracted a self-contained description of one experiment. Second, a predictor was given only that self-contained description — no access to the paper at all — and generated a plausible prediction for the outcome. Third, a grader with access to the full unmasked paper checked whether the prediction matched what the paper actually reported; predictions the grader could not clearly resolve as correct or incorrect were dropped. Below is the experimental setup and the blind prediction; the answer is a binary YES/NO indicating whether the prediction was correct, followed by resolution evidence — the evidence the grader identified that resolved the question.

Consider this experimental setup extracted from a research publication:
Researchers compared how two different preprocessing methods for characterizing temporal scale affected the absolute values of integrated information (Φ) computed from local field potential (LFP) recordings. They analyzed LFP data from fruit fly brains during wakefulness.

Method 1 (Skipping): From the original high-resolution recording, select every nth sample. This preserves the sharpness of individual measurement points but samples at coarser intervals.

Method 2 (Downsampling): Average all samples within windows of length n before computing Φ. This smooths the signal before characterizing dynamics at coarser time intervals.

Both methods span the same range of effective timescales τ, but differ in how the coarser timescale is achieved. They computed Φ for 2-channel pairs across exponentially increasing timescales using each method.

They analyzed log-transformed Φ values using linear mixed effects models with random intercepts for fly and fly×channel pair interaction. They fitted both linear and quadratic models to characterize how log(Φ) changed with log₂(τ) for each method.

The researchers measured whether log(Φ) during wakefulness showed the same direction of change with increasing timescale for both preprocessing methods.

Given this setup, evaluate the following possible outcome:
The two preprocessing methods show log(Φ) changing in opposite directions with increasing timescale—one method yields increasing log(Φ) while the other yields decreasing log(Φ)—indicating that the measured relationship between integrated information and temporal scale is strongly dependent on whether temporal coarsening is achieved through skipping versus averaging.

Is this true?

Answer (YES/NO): YES